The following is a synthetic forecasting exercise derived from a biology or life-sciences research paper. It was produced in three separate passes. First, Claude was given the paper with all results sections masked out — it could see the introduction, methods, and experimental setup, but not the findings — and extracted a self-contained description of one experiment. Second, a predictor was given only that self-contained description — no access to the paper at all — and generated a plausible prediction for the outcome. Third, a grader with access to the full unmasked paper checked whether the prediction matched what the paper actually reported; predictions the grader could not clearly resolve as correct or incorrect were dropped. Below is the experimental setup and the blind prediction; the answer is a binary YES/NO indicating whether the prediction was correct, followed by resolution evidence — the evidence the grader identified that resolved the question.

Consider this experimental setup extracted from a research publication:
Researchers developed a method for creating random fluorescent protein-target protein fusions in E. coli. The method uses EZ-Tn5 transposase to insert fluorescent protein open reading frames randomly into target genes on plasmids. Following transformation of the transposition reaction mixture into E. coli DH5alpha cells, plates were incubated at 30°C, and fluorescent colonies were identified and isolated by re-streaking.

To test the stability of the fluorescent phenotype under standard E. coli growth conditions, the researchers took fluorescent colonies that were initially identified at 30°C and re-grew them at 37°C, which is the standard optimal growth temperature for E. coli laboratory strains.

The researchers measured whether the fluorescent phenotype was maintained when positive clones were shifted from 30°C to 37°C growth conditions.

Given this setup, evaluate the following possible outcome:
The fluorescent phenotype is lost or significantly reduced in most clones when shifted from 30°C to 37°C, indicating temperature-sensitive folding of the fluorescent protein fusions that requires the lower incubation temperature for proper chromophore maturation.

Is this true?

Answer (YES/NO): YES